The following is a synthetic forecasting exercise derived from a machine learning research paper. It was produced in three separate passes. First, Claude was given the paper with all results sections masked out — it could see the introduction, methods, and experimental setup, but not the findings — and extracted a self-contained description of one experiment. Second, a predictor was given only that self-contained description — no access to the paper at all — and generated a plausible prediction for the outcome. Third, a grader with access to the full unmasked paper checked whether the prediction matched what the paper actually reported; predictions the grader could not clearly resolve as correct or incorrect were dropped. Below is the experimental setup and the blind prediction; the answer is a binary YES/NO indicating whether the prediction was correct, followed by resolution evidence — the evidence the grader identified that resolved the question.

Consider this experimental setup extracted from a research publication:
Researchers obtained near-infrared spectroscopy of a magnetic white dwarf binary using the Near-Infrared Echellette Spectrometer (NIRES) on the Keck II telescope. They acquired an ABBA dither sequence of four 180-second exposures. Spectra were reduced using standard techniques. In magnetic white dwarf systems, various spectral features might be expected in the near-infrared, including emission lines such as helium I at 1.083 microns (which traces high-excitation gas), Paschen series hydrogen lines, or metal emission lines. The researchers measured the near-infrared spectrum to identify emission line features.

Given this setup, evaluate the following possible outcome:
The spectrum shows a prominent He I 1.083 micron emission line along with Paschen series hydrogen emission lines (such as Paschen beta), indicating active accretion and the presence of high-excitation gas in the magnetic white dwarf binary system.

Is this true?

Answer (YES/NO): NO